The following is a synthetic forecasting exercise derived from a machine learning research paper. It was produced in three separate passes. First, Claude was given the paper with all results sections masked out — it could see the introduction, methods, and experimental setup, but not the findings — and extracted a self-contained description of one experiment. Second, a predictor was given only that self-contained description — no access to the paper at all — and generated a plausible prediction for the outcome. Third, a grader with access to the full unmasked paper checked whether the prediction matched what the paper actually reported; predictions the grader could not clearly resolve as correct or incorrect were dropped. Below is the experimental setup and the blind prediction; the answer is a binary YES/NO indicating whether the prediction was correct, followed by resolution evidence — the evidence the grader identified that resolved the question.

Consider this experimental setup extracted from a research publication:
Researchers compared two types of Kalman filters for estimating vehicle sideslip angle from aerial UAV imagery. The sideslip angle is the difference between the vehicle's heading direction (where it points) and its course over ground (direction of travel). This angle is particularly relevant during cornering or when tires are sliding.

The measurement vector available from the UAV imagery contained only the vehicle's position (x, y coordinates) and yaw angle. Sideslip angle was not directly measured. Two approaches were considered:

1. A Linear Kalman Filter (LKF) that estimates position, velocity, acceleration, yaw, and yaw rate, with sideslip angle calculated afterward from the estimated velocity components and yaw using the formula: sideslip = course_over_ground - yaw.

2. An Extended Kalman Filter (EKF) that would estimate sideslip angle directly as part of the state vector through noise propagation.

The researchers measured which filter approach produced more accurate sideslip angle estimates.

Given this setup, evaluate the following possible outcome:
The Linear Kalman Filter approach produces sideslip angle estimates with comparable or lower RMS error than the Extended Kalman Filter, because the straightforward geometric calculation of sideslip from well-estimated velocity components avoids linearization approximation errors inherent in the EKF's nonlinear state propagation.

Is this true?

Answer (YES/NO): NO